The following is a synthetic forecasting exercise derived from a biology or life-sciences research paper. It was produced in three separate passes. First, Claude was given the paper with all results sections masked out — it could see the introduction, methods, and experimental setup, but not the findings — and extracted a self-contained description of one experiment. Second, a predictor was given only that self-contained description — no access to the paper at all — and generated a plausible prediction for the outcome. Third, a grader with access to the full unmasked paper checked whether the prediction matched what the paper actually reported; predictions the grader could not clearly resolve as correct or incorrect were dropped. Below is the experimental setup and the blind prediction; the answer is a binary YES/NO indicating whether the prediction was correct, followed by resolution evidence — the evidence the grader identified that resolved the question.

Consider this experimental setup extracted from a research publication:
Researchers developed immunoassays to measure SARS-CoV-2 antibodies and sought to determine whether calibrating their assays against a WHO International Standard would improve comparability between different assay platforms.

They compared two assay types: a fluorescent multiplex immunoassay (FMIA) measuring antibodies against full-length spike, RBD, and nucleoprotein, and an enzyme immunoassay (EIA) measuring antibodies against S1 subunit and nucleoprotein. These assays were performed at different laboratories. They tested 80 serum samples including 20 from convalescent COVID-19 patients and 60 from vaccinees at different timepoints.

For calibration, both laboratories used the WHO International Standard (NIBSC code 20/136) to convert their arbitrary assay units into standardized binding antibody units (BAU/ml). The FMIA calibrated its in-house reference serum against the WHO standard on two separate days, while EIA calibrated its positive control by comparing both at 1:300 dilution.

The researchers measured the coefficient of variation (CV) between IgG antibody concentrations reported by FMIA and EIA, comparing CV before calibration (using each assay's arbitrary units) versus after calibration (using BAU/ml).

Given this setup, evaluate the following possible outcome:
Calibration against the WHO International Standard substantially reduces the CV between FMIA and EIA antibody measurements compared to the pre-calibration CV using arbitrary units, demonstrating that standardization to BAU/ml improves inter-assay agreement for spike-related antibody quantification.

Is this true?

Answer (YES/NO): NO